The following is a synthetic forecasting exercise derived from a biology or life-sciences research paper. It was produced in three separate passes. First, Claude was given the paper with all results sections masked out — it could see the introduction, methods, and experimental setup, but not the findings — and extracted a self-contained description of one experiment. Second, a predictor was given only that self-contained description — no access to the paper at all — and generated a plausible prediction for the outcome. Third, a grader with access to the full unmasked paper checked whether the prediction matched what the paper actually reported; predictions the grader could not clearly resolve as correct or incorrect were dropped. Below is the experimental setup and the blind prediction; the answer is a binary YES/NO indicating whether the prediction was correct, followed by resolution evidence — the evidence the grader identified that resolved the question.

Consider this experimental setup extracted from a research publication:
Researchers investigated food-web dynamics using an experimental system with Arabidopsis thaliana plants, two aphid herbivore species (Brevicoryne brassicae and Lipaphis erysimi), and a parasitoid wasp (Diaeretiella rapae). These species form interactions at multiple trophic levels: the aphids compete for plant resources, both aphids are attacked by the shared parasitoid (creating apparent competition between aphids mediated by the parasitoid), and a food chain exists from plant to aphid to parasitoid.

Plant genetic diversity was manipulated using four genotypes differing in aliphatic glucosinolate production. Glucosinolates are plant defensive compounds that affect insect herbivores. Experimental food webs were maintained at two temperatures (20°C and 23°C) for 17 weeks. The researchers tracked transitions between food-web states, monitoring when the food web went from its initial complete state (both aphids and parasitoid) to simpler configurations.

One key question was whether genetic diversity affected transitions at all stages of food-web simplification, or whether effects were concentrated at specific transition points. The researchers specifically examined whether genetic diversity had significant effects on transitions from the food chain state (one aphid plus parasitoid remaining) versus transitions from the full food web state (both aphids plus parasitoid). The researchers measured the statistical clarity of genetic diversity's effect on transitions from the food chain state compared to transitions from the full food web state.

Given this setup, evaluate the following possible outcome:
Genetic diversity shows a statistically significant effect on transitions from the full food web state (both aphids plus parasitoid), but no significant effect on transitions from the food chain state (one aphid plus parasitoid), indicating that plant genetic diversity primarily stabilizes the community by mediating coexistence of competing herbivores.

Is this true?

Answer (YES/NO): NO